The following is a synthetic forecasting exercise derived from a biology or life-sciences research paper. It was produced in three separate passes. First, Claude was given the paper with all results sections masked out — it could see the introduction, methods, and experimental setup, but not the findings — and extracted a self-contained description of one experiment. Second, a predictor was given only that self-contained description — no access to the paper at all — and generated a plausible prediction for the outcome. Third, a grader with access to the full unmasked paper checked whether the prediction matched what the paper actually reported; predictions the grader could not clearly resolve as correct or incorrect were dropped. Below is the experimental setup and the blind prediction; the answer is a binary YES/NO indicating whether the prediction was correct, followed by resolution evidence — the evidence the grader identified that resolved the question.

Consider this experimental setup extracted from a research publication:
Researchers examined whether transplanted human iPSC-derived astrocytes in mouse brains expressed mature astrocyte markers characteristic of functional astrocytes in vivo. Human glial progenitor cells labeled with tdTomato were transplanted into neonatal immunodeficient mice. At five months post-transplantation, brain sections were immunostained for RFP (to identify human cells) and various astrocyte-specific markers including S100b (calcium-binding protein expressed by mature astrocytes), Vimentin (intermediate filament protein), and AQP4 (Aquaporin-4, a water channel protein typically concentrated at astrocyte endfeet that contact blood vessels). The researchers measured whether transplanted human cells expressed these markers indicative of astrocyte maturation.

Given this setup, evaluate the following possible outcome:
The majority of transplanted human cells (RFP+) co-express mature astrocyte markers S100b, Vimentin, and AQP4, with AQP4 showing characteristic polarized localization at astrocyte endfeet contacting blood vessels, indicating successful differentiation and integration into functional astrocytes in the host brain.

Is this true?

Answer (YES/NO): YES